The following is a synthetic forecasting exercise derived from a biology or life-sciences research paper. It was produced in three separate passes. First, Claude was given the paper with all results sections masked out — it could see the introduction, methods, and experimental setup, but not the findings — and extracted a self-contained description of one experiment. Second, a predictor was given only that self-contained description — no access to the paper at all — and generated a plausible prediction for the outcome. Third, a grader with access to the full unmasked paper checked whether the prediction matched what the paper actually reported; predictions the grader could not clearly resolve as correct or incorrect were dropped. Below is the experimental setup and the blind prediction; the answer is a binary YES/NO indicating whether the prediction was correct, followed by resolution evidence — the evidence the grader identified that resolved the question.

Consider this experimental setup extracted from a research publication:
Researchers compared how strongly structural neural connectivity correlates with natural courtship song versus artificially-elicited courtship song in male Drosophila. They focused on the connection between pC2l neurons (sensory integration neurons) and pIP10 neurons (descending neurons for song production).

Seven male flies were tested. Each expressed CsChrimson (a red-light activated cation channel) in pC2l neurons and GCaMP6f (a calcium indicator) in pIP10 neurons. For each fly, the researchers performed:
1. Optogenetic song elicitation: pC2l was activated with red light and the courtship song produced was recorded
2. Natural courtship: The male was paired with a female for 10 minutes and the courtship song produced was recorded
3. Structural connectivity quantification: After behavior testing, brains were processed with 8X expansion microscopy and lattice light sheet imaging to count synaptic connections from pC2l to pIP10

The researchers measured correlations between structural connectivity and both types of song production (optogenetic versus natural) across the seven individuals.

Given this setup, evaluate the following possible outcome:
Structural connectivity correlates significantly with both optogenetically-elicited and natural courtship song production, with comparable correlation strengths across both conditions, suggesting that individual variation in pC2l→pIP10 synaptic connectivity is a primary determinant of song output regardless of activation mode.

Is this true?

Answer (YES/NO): NO